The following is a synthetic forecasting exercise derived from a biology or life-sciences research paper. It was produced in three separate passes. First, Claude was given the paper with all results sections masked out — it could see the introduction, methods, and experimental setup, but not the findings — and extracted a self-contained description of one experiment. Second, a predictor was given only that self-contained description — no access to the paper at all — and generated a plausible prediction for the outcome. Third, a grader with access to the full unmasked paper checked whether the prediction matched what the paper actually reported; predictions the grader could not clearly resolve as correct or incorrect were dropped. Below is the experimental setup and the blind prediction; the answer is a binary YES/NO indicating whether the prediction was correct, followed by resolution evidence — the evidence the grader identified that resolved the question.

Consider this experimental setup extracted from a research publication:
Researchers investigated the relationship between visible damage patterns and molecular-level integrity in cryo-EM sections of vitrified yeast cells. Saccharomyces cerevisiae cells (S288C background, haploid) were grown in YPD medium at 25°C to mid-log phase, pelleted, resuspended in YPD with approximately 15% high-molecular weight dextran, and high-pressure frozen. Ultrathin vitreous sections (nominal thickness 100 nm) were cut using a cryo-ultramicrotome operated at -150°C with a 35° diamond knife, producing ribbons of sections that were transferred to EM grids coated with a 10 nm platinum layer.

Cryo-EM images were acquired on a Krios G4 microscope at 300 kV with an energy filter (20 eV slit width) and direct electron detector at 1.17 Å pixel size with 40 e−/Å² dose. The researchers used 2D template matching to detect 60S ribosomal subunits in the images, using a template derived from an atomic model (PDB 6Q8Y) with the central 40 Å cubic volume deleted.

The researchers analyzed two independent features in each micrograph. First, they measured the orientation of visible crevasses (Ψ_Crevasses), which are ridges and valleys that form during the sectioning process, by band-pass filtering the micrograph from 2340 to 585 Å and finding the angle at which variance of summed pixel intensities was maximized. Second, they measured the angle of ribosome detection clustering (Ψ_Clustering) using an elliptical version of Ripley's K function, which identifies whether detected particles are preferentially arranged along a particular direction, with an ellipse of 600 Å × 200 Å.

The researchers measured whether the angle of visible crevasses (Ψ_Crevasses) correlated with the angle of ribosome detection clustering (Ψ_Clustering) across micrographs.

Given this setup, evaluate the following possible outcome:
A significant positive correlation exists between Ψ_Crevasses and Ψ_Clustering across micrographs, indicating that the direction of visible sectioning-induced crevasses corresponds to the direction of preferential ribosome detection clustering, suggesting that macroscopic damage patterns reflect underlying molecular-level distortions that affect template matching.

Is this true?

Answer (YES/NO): YES